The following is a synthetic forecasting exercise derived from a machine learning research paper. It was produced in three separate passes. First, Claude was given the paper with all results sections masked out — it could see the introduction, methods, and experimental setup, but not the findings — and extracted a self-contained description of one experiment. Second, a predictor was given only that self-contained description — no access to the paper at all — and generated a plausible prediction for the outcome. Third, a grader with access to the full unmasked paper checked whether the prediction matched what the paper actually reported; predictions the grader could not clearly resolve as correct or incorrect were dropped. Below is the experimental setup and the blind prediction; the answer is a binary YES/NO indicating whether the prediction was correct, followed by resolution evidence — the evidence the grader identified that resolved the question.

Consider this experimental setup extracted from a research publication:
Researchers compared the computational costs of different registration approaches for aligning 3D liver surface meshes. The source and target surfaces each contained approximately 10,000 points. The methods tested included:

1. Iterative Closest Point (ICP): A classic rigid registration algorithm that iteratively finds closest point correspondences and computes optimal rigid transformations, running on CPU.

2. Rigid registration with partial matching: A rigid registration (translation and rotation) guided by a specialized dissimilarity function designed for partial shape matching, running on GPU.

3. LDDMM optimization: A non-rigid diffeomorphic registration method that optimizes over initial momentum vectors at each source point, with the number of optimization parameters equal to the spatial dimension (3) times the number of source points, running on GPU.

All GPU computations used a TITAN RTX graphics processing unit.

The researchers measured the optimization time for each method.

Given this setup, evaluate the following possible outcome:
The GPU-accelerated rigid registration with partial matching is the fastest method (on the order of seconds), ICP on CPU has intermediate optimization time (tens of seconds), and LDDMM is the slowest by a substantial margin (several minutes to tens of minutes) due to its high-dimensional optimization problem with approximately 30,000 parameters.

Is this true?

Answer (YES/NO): NO